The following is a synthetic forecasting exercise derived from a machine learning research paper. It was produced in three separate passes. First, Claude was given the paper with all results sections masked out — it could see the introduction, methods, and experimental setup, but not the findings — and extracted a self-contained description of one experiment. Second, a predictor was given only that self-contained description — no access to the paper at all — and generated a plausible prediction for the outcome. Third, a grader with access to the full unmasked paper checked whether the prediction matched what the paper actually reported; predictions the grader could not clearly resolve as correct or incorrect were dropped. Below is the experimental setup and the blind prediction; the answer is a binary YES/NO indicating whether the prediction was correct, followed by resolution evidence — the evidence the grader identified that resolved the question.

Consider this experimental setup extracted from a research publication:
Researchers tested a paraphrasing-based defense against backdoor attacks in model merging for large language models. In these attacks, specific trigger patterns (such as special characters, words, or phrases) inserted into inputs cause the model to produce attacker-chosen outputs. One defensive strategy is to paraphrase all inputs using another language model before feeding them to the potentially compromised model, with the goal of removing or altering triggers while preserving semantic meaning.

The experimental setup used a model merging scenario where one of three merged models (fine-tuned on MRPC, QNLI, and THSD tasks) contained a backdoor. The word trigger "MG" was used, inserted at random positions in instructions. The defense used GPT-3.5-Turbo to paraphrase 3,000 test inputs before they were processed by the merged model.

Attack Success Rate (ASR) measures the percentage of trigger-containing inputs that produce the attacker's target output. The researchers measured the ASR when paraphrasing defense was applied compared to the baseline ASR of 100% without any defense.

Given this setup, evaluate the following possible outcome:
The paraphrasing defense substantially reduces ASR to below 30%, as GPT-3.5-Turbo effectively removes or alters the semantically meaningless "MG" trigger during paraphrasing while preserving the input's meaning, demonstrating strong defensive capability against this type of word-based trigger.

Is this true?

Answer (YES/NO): NO